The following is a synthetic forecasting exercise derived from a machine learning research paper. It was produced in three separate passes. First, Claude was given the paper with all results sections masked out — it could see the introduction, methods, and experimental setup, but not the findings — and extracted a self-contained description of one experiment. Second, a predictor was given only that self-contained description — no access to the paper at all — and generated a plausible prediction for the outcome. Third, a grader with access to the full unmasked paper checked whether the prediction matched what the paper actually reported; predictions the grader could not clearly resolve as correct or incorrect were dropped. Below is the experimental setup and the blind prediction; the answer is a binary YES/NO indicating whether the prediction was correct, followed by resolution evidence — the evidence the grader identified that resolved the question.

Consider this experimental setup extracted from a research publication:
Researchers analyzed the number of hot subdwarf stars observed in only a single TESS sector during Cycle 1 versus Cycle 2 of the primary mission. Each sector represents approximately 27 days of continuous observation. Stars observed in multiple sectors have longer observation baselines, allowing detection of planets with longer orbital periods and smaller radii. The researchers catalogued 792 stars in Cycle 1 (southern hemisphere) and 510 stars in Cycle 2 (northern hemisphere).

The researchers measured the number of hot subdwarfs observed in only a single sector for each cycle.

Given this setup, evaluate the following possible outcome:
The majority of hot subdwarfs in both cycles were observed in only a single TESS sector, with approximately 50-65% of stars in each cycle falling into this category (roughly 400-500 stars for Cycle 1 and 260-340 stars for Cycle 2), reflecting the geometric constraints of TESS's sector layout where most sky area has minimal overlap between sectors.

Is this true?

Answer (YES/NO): NO